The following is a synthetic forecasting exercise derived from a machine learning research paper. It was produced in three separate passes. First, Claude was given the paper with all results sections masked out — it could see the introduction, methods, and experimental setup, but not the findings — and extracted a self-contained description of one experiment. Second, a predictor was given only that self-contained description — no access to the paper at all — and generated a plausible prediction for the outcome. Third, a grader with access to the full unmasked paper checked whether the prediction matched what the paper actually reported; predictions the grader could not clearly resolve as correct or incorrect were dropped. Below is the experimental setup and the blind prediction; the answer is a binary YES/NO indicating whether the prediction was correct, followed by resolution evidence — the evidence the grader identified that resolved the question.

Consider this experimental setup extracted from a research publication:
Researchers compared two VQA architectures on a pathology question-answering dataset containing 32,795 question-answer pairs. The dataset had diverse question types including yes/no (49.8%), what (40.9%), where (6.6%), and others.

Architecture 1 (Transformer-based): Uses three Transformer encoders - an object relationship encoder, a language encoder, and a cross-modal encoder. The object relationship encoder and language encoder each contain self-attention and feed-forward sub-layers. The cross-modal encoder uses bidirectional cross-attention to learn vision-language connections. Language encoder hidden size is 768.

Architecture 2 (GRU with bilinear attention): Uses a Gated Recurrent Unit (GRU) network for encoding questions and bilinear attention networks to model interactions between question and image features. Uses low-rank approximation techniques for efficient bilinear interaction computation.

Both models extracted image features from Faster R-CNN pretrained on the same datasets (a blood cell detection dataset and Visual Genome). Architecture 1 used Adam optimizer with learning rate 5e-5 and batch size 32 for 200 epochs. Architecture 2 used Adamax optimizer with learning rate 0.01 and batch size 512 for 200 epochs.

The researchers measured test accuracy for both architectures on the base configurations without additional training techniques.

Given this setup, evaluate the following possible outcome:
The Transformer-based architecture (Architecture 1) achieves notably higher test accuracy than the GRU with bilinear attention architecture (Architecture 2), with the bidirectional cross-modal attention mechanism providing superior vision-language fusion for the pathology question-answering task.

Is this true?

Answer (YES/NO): YES